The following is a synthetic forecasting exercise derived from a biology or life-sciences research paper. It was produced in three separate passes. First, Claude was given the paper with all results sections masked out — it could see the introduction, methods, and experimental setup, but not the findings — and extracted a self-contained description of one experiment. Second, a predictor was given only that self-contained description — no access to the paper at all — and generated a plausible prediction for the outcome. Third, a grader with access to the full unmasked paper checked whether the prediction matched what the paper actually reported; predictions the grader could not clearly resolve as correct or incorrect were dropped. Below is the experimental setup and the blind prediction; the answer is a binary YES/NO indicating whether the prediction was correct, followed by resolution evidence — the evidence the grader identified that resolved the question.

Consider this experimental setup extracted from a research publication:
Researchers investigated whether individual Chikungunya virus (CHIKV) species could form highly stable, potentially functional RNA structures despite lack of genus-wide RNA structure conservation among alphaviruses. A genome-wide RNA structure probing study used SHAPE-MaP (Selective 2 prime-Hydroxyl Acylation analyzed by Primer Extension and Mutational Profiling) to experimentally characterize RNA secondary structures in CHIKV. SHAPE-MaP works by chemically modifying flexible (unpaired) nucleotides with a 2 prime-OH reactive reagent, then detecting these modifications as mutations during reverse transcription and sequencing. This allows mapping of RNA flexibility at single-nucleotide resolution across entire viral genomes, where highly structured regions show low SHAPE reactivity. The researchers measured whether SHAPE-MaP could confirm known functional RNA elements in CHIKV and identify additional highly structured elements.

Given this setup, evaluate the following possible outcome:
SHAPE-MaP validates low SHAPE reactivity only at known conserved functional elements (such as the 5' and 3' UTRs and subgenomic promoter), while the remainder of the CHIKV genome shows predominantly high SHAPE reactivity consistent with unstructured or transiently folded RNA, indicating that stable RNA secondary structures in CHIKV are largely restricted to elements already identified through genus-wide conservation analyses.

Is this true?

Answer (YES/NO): NO